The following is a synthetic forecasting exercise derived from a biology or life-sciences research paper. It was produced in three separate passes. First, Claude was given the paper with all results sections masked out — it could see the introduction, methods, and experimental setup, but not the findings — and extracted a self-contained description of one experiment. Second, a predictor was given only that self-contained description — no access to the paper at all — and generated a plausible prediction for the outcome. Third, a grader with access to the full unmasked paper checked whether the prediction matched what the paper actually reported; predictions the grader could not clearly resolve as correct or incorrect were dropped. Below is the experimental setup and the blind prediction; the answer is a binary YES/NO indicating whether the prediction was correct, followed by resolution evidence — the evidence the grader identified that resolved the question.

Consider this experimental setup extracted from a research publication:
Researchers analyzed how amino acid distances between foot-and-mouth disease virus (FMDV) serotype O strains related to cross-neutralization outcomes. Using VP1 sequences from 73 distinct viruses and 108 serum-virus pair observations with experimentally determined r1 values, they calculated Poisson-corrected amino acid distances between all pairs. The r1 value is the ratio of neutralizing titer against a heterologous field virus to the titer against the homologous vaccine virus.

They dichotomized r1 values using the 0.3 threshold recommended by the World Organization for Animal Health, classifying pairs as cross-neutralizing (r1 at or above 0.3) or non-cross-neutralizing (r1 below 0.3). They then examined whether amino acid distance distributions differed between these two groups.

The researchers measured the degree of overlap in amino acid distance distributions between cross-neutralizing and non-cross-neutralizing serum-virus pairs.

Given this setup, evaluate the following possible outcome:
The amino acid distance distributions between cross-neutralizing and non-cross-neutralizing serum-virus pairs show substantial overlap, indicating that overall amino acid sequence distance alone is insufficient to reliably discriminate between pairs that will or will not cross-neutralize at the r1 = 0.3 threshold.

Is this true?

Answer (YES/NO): YES